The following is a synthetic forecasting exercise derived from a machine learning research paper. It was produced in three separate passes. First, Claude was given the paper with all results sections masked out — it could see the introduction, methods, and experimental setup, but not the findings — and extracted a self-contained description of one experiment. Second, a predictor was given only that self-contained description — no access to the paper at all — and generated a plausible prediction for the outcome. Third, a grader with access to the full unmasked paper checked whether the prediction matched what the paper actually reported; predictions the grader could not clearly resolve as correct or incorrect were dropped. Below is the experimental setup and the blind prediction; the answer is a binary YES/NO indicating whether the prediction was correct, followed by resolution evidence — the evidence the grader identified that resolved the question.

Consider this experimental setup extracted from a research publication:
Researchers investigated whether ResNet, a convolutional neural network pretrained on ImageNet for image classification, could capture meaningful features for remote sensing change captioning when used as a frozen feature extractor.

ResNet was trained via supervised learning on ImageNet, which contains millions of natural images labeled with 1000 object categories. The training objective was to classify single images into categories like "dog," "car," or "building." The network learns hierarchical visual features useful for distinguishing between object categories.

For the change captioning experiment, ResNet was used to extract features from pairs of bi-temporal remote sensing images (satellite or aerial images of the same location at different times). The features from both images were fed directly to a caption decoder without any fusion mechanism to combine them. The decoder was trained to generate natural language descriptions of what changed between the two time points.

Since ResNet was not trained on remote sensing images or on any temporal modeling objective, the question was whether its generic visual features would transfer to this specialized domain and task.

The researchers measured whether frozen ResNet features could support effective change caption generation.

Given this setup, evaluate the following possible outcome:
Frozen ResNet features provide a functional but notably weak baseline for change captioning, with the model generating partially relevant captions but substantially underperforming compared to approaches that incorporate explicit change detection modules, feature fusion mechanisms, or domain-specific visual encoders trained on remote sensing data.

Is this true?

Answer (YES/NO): NO